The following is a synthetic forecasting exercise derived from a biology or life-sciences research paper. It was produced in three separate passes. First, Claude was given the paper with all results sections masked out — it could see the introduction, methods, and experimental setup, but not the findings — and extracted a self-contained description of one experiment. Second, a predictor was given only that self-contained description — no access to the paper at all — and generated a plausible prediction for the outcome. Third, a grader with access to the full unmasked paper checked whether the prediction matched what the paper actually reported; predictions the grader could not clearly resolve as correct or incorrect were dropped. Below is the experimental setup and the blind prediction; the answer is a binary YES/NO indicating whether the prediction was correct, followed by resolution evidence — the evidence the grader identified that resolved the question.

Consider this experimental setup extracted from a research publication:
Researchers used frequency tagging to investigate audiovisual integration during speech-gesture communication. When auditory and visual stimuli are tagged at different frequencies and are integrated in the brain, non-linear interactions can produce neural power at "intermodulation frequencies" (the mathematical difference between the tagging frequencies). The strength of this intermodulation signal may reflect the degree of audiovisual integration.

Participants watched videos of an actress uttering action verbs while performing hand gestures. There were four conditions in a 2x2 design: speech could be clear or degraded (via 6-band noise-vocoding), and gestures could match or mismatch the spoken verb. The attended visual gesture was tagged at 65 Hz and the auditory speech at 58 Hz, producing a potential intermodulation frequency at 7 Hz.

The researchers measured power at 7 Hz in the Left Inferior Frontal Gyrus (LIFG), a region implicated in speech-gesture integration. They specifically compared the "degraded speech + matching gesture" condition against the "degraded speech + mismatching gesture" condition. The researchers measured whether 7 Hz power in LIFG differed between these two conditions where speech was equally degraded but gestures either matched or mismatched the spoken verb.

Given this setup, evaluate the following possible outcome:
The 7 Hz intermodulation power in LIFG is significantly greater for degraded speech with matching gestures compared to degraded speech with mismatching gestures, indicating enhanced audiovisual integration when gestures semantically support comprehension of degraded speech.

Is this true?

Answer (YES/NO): YES